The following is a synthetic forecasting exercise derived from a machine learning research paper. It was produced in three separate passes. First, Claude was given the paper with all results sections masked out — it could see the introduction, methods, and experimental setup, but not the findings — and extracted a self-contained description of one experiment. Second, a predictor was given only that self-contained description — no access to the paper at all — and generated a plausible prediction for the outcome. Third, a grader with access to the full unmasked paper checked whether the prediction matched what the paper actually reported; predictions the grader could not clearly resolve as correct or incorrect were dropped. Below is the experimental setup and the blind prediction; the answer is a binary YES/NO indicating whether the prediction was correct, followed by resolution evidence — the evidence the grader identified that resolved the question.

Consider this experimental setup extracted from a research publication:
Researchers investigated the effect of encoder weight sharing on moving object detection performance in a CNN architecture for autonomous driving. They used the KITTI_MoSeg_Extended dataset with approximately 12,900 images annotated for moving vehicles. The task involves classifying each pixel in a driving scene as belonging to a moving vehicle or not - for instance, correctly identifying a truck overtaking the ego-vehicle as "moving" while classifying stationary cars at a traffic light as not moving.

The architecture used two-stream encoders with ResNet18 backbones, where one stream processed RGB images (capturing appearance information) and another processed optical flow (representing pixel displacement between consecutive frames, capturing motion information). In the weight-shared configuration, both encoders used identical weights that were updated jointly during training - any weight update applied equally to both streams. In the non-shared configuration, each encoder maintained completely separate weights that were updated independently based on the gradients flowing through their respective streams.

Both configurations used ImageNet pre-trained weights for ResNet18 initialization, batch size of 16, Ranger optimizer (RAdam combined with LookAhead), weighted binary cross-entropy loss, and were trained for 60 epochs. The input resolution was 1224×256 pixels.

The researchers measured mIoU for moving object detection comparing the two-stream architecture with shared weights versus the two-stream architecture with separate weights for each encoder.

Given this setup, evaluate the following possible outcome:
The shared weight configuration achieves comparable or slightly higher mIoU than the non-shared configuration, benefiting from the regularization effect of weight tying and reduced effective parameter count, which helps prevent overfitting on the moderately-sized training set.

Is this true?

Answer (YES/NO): NO